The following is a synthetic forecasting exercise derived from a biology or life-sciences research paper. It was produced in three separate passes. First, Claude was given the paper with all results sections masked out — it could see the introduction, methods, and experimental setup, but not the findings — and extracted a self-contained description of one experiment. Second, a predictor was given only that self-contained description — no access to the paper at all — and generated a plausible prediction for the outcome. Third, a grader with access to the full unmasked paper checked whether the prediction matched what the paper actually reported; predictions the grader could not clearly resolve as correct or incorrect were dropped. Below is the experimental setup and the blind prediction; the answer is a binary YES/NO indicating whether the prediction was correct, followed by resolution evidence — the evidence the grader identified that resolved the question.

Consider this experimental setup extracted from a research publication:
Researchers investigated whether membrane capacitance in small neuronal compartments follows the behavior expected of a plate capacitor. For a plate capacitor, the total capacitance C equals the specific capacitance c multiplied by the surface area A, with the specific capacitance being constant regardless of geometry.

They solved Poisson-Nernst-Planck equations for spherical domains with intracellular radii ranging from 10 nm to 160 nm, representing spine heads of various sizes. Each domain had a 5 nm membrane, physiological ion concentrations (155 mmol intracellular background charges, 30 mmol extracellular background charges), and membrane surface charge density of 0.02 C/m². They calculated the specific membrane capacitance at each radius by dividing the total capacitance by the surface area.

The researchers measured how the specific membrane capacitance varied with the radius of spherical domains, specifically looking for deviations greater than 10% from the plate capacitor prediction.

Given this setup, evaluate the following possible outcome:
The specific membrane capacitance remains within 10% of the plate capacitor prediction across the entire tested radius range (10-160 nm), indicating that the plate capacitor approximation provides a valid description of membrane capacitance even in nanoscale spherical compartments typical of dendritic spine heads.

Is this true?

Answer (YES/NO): NO